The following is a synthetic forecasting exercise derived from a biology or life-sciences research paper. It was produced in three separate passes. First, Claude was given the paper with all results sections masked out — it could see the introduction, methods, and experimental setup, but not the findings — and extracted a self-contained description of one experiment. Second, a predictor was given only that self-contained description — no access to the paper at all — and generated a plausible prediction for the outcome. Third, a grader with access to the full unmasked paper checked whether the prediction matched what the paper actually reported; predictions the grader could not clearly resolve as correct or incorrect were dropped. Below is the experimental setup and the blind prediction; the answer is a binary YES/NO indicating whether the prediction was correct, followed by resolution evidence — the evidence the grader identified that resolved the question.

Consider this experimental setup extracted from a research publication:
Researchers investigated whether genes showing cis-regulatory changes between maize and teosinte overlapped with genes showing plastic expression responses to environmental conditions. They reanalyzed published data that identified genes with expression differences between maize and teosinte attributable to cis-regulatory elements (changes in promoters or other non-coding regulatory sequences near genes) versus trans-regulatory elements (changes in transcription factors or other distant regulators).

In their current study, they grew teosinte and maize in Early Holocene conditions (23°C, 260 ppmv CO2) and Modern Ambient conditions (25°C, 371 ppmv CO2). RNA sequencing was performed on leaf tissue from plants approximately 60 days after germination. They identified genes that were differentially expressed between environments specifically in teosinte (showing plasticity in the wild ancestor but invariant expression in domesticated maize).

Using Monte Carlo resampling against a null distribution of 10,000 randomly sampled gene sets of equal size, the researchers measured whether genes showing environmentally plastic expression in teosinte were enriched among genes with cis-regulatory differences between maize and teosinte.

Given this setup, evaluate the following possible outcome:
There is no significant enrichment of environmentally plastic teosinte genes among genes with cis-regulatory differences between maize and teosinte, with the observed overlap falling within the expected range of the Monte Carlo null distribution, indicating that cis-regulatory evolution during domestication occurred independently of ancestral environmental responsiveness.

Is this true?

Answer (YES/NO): NO